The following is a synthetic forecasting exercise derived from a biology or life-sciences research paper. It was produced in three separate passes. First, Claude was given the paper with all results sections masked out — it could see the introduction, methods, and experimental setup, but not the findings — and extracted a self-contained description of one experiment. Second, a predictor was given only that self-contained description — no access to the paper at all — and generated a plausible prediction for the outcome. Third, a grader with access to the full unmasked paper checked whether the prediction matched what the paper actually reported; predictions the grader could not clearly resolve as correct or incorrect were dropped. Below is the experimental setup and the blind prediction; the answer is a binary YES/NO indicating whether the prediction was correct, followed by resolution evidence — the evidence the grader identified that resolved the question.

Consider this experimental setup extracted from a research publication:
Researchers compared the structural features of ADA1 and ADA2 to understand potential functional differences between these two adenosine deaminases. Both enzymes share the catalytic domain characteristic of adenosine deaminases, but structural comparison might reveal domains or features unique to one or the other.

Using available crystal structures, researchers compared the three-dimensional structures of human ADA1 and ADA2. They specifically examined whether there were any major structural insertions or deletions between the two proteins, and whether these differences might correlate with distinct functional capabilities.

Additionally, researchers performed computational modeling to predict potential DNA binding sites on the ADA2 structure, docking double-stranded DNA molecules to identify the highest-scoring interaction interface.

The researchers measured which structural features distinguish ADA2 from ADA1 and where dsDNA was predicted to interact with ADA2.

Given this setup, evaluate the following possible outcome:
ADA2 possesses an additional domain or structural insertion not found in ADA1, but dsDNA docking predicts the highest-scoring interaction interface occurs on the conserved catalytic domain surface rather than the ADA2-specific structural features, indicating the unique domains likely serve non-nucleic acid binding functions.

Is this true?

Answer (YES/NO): NO